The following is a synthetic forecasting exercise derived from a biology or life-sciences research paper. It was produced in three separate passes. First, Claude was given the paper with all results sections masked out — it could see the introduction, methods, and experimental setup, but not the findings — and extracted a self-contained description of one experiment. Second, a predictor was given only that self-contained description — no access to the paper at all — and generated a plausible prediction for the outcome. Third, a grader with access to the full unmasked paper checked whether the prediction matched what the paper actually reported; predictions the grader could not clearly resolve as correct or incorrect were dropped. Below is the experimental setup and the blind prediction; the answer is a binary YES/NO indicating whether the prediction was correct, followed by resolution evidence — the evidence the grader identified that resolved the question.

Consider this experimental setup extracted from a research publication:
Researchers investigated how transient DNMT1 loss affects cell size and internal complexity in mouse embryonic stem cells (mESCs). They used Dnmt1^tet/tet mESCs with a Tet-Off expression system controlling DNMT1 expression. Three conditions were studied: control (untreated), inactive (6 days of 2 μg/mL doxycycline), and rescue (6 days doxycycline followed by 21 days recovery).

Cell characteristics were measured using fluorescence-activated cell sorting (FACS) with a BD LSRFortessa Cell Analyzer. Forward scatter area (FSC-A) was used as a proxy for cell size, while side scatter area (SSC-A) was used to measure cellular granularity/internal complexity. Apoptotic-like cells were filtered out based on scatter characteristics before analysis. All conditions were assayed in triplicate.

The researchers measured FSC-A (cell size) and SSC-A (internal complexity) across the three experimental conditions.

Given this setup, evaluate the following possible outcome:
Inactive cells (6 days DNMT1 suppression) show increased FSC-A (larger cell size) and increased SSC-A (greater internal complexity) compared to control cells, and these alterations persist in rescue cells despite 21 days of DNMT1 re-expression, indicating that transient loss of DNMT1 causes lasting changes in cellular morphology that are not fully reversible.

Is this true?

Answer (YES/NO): NO